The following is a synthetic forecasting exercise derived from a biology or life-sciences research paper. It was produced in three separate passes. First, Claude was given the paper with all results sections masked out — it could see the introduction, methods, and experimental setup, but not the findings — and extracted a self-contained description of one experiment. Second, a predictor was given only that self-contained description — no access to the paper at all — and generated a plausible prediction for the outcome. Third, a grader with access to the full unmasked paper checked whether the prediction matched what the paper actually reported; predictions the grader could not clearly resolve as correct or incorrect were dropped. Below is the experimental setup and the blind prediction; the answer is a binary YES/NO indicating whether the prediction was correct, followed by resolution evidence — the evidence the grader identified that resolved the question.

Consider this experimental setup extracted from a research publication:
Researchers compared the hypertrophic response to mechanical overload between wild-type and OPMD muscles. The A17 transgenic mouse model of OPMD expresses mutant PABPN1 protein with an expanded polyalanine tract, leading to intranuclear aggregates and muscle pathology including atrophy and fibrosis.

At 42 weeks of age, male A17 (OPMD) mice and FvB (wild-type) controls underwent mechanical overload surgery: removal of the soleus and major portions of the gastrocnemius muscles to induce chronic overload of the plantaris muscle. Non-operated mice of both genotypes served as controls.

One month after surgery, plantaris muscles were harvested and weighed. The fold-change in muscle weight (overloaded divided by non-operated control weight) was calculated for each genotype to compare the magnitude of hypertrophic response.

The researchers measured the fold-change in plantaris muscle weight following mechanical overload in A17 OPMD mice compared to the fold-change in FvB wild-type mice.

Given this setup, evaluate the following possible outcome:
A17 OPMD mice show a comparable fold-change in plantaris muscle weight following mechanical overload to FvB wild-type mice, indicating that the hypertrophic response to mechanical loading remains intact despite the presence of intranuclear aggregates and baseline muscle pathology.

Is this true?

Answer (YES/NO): YES